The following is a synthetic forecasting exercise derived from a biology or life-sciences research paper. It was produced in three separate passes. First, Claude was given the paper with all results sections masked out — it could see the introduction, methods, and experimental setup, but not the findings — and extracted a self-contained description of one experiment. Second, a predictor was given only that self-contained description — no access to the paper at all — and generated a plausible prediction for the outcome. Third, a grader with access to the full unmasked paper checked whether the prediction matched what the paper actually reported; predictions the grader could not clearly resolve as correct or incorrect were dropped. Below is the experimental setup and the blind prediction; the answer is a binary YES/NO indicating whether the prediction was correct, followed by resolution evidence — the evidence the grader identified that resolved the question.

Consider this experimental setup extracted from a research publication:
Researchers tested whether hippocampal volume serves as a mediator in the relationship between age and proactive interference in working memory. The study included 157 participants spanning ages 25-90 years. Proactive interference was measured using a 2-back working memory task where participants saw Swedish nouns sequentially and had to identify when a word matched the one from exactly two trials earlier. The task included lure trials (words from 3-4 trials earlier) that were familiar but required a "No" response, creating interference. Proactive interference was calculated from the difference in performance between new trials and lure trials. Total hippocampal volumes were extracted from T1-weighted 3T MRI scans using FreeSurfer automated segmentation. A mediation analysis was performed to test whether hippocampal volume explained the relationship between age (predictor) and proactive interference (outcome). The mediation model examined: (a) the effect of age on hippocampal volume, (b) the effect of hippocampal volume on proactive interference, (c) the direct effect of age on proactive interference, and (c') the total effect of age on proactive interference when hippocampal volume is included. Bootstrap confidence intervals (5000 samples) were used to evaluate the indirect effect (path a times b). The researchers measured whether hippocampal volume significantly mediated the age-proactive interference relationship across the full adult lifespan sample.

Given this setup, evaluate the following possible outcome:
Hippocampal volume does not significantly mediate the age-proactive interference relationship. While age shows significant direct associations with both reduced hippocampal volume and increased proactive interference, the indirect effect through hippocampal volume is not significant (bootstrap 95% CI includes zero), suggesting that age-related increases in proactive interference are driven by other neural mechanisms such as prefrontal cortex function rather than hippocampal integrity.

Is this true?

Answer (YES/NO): YES